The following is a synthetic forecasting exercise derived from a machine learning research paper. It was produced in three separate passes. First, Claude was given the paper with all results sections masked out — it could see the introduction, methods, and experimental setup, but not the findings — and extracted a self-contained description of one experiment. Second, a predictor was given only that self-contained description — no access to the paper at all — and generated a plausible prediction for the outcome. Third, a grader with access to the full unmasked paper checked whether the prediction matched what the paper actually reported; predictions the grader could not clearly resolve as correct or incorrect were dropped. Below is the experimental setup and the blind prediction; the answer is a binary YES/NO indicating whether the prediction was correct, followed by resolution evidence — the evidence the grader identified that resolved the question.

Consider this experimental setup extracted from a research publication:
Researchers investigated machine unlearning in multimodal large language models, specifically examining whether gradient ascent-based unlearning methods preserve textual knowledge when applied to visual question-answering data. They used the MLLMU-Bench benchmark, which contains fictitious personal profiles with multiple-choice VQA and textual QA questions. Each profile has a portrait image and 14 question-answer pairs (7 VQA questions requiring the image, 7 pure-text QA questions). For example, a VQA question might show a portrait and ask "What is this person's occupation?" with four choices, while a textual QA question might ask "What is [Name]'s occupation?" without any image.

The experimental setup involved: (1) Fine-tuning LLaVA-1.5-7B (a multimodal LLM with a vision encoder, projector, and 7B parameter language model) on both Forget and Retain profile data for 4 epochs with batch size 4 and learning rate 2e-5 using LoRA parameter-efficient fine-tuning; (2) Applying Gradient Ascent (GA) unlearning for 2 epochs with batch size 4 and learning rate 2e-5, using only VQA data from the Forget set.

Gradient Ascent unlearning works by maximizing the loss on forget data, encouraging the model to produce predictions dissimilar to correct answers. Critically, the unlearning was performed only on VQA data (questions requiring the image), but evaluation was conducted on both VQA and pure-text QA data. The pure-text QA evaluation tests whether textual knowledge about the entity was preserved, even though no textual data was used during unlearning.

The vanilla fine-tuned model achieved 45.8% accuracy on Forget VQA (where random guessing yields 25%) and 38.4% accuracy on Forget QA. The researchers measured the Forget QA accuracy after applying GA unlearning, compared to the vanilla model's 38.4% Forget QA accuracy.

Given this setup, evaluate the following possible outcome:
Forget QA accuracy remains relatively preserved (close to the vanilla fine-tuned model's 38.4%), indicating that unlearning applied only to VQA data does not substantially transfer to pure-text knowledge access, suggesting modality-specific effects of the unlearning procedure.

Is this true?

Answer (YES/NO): NO